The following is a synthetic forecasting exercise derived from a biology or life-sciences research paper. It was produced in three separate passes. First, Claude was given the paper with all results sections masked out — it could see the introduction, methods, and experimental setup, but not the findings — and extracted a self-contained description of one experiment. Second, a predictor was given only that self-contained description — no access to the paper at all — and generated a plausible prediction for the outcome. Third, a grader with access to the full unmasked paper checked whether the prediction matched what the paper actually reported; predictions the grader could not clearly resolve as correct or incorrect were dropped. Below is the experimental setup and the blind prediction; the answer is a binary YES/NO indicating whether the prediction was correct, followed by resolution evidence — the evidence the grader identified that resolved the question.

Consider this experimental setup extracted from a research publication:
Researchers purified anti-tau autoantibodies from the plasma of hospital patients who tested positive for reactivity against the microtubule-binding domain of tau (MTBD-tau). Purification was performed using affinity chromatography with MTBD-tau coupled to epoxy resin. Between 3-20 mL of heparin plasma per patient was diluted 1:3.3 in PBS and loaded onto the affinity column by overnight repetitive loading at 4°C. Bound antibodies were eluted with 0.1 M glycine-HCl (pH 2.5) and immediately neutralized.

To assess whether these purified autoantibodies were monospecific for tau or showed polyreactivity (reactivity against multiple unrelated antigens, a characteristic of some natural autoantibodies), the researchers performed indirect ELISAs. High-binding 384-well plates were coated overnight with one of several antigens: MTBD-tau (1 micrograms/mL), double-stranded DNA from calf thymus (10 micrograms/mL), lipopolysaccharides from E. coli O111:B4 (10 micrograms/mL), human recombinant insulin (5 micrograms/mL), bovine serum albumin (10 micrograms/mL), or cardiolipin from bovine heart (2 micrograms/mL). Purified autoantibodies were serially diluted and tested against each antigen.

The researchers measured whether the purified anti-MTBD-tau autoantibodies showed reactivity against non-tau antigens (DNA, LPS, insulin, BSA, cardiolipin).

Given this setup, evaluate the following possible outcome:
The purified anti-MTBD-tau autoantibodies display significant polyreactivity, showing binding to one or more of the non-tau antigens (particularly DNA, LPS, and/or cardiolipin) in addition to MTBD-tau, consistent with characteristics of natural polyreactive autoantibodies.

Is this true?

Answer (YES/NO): NO